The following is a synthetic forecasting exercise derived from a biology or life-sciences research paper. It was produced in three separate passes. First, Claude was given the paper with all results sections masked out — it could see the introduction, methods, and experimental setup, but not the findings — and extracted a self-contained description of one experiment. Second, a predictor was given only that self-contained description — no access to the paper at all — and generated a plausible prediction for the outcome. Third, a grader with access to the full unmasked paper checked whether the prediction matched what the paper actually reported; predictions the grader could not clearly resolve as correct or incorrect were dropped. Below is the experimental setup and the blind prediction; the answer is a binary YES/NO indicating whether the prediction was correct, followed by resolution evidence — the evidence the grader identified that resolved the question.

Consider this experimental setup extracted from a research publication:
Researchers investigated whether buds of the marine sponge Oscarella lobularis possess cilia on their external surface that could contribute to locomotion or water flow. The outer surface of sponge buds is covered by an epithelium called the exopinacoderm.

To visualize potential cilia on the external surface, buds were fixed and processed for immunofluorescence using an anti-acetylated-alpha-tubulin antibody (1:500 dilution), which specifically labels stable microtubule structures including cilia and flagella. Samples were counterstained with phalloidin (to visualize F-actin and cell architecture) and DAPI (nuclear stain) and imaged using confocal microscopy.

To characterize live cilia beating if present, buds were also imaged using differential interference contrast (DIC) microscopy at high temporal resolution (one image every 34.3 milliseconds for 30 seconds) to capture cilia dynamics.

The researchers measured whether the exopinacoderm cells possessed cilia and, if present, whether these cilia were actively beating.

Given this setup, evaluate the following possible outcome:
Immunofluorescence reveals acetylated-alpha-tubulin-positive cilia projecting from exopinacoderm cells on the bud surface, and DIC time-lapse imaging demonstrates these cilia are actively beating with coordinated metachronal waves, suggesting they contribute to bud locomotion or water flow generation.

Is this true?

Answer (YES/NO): NO